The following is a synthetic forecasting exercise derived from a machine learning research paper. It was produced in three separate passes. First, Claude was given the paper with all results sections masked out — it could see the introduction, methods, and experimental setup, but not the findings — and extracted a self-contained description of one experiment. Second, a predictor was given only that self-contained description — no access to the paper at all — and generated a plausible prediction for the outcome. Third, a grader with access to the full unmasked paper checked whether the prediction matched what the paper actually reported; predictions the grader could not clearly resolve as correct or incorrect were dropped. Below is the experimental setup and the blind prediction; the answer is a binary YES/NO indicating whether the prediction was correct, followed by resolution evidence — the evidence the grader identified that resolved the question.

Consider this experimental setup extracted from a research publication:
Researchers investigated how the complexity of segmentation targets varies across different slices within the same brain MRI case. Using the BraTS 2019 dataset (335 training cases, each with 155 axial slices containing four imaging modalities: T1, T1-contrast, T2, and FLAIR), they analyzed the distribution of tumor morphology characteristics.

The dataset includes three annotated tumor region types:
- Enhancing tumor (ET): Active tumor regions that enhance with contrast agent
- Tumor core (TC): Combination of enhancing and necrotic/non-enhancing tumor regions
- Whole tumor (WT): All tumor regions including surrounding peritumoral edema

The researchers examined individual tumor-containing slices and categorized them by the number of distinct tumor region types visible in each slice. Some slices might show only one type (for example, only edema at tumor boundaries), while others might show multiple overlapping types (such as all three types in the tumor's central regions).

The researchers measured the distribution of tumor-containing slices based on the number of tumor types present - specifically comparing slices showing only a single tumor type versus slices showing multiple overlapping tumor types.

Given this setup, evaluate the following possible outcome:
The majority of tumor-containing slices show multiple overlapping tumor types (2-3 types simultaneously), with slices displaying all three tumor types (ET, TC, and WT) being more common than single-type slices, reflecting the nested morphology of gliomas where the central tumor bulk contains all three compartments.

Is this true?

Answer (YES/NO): NO